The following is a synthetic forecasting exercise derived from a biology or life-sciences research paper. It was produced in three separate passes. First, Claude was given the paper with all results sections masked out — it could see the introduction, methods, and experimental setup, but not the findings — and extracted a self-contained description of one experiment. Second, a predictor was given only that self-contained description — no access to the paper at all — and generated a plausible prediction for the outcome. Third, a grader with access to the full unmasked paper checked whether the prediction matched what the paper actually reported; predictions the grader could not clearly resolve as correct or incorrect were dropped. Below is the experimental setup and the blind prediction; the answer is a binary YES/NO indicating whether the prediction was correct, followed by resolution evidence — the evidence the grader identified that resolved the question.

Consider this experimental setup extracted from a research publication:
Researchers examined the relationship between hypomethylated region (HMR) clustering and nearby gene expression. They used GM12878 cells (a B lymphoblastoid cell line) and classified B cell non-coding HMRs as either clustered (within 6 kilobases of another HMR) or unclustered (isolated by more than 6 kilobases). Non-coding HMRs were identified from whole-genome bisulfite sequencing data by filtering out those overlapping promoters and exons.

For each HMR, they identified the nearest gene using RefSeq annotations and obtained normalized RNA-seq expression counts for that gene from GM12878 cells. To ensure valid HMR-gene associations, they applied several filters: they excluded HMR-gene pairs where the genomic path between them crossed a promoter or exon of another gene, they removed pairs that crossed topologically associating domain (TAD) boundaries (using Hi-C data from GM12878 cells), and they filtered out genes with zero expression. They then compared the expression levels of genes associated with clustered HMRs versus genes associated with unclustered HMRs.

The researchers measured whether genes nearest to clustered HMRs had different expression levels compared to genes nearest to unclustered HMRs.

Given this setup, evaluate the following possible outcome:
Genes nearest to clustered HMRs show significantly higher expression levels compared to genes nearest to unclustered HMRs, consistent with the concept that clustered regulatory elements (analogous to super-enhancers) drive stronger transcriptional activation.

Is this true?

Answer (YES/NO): YES